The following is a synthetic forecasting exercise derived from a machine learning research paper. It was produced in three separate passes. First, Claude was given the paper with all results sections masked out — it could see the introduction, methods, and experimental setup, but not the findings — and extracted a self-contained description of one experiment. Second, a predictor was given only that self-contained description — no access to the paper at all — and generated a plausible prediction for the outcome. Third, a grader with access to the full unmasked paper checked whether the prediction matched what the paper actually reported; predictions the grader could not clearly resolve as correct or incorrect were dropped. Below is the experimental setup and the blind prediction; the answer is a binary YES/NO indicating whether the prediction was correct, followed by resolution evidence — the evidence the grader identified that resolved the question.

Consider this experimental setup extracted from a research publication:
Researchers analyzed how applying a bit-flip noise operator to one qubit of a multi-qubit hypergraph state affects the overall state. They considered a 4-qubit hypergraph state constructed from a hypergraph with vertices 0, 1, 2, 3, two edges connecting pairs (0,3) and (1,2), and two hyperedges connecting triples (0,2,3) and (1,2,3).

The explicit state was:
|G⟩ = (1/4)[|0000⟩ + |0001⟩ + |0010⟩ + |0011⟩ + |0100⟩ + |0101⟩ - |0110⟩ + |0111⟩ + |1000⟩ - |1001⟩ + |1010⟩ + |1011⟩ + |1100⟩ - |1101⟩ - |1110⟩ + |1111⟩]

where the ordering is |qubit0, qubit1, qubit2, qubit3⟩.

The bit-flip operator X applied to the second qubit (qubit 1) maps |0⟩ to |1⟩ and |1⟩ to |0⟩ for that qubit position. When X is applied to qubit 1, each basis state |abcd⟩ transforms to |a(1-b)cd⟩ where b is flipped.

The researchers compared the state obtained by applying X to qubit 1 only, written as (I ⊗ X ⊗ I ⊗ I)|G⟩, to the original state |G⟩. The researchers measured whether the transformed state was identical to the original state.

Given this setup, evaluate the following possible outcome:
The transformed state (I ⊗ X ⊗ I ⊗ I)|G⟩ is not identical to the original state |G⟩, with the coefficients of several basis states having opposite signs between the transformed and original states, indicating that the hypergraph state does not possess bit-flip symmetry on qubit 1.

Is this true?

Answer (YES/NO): YES